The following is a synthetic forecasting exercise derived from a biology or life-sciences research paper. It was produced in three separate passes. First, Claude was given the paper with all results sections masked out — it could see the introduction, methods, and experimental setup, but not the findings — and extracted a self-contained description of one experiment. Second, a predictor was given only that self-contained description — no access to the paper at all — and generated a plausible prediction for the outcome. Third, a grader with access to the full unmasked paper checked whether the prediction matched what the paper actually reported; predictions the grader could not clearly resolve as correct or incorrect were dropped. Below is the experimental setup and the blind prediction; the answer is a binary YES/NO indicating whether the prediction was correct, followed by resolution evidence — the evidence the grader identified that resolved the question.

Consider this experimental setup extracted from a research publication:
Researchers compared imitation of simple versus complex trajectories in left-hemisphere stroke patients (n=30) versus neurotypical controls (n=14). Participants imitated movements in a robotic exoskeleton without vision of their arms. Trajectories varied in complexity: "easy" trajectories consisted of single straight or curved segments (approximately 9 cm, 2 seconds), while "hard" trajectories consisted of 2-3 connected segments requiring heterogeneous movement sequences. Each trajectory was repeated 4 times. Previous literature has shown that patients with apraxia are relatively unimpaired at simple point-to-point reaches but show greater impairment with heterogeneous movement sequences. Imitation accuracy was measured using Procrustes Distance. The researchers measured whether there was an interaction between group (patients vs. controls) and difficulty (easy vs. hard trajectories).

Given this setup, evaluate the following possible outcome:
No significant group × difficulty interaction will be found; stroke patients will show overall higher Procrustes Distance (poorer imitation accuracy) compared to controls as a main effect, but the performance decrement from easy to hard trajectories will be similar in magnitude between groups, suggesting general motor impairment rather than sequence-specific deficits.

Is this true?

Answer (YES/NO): YES